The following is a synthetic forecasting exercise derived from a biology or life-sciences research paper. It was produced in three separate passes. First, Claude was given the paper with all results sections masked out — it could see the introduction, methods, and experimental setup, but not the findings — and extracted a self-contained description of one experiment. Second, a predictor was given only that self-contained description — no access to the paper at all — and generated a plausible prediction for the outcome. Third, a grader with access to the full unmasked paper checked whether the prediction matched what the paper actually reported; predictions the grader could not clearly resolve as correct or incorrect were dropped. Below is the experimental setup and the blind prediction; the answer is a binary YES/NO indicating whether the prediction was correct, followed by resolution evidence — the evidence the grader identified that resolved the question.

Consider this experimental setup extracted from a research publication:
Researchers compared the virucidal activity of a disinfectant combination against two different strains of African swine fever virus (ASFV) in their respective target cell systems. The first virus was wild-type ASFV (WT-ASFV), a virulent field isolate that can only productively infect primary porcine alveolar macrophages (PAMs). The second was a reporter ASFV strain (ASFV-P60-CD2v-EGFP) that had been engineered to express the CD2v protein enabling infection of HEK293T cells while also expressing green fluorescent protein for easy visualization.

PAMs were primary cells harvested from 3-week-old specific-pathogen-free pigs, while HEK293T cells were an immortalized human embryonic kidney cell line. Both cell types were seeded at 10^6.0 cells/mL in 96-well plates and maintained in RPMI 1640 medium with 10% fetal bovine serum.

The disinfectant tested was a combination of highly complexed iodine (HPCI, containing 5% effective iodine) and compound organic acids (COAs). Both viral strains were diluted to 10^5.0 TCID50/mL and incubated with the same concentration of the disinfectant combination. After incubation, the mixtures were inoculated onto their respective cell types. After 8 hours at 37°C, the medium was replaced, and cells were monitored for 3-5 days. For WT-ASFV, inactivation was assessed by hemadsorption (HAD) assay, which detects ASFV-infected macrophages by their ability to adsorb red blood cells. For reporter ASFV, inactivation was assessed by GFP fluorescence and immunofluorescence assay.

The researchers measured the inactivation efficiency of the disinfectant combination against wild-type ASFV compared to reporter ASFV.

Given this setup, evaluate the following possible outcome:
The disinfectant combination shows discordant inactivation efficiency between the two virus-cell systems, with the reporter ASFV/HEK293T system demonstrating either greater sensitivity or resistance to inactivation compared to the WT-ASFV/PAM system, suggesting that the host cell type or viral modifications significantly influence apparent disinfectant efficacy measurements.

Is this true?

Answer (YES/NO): NO